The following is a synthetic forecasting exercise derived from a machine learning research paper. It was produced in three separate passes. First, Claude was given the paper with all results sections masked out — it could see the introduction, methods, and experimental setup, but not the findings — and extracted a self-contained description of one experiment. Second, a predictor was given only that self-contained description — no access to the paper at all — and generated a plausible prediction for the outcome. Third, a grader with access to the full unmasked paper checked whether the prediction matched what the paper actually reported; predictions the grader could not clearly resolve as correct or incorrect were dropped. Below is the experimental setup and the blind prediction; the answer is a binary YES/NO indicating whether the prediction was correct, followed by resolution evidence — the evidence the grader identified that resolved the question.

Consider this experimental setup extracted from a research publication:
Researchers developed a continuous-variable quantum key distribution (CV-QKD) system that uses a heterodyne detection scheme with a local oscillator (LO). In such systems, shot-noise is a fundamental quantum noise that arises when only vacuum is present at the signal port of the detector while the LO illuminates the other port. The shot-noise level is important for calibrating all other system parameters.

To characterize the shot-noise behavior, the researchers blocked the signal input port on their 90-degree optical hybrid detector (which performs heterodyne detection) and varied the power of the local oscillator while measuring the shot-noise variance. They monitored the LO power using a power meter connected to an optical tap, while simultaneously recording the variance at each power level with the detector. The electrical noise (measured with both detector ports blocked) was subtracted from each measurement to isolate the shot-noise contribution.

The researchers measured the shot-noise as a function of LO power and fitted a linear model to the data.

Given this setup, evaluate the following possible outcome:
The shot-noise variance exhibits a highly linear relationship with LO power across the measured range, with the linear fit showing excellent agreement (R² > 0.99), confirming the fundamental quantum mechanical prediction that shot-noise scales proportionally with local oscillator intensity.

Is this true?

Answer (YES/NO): YES